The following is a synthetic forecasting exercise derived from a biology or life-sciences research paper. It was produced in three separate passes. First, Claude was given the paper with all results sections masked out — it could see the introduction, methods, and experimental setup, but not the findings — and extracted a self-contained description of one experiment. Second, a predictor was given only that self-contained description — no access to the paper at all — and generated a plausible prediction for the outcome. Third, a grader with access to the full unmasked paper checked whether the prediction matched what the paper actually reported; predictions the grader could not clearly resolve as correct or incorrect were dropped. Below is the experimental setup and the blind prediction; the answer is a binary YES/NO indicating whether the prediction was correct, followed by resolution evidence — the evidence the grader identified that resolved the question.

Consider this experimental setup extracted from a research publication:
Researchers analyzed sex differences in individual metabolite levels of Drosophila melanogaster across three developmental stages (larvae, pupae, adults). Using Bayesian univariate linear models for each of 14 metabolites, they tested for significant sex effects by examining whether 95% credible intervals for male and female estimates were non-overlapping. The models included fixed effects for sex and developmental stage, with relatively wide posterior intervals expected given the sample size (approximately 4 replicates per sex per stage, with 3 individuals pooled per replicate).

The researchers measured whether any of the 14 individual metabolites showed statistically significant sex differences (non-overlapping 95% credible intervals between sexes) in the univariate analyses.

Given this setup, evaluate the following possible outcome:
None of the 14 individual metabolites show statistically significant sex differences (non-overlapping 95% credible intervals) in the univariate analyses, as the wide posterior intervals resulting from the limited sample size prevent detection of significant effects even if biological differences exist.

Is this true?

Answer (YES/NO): YES